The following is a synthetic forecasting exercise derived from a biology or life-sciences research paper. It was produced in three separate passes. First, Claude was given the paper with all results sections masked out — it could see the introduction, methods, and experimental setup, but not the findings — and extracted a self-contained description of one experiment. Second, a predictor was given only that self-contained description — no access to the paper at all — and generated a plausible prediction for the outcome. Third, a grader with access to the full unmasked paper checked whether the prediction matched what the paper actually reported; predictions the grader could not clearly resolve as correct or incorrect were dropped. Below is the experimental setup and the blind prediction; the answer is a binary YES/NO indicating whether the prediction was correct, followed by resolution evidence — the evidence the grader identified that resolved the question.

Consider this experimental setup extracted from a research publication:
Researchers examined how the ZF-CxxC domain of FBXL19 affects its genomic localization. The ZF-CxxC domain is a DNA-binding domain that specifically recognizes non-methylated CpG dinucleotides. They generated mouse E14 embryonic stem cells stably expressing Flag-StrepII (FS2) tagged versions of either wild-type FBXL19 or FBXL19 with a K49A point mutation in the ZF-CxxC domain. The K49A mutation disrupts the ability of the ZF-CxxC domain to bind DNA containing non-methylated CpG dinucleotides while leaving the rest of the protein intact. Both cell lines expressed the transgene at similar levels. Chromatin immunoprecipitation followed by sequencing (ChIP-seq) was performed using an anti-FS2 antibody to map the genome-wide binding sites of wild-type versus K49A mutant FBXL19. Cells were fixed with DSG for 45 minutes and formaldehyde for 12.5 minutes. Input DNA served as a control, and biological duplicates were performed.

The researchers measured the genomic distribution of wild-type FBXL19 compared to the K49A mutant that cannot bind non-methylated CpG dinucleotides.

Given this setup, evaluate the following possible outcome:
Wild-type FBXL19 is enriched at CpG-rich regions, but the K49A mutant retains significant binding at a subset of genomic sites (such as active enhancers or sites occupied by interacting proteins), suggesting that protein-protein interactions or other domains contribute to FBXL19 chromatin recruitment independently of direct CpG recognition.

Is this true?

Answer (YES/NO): NO